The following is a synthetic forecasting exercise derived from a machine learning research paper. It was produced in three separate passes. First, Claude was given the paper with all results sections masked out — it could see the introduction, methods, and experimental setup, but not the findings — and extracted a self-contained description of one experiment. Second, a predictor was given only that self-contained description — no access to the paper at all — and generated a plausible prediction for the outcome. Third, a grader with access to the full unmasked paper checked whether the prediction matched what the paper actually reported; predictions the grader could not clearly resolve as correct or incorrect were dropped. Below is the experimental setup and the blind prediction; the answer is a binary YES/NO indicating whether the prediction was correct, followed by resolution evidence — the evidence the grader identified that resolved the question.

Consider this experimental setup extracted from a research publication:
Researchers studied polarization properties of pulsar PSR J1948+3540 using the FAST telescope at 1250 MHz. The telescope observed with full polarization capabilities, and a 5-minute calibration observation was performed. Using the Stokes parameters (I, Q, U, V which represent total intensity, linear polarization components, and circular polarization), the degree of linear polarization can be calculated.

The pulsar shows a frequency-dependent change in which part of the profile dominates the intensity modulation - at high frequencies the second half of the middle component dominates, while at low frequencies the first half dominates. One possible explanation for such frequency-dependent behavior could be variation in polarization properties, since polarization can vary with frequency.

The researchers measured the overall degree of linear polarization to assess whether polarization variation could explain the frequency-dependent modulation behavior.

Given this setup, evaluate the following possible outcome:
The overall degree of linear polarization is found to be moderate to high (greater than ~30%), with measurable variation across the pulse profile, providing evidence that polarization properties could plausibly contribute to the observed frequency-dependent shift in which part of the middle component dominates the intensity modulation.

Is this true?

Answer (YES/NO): NO